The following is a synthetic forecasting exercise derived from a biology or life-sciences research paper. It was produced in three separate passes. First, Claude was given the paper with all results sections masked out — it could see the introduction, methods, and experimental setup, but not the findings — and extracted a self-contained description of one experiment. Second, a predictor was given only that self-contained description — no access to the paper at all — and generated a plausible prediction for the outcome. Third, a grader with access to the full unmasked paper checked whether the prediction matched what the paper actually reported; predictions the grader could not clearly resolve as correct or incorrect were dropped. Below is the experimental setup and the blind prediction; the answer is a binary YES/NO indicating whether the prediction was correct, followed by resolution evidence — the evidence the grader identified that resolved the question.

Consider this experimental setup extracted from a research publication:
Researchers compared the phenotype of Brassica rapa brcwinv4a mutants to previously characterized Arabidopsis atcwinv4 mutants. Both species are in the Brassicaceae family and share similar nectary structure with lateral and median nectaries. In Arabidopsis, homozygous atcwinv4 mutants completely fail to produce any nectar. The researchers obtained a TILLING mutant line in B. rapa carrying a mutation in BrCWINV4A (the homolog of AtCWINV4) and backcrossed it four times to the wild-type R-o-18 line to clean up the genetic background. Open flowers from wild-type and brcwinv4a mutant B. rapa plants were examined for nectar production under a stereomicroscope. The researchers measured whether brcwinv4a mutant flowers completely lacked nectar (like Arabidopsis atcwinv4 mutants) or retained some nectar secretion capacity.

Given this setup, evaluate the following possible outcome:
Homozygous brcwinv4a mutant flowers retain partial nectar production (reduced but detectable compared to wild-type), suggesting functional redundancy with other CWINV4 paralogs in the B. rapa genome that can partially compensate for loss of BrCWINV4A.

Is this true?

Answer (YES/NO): YES